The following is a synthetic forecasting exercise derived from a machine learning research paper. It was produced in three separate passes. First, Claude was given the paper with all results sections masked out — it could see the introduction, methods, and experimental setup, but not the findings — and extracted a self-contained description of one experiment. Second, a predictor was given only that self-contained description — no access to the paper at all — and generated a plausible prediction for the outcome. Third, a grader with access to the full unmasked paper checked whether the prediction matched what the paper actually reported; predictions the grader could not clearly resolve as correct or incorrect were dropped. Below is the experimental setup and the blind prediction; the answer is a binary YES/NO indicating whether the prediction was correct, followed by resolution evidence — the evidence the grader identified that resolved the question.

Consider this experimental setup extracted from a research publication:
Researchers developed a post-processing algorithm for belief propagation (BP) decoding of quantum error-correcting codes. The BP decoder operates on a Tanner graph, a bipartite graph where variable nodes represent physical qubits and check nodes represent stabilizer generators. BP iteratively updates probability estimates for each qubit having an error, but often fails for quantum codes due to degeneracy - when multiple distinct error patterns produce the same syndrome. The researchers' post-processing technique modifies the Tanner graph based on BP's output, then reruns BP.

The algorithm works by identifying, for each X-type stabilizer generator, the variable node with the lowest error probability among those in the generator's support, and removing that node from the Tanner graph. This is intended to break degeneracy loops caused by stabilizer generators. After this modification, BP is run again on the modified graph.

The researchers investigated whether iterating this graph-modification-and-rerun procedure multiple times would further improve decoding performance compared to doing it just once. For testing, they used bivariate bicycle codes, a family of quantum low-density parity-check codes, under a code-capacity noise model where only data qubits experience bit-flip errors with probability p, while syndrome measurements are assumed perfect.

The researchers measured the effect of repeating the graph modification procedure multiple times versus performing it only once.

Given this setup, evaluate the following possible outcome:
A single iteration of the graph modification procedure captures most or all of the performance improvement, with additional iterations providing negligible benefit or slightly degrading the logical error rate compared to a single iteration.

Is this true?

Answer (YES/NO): YES